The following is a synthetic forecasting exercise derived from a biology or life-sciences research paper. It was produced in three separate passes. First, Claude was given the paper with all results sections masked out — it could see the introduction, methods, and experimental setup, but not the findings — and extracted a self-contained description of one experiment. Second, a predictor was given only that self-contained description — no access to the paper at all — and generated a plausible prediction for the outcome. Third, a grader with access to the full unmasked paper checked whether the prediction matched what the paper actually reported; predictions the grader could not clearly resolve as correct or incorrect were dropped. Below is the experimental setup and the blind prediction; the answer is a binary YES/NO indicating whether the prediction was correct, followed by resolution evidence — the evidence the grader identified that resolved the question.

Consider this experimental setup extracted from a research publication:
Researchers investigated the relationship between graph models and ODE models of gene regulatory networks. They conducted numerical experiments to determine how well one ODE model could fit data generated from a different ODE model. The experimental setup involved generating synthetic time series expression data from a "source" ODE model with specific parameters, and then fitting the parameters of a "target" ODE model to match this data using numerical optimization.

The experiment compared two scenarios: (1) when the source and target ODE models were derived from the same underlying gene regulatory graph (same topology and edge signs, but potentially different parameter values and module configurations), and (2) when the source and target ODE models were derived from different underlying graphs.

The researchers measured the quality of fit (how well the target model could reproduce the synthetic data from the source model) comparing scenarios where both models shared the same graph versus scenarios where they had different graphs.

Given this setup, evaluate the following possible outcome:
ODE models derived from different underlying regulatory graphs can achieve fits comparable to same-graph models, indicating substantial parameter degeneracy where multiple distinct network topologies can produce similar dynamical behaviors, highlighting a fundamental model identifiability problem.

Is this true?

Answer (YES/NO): NO